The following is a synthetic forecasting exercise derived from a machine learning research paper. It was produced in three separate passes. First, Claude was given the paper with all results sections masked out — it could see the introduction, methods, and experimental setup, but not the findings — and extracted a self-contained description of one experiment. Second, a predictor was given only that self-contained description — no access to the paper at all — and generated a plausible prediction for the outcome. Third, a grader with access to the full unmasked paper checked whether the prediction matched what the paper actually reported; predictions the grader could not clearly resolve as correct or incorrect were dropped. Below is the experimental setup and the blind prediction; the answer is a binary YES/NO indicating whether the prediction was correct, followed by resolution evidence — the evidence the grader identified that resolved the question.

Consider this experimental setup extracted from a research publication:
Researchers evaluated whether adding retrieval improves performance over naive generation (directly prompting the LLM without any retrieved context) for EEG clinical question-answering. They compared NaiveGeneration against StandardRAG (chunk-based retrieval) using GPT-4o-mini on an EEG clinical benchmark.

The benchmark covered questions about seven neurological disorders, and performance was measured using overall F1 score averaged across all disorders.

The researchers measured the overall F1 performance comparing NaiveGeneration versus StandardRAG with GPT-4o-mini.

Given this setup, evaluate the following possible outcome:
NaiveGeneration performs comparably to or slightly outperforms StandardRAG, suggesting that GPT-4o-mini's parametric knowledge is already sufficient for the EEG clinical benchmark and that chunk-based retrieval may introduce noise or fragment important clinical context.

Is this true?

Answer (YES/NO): NO